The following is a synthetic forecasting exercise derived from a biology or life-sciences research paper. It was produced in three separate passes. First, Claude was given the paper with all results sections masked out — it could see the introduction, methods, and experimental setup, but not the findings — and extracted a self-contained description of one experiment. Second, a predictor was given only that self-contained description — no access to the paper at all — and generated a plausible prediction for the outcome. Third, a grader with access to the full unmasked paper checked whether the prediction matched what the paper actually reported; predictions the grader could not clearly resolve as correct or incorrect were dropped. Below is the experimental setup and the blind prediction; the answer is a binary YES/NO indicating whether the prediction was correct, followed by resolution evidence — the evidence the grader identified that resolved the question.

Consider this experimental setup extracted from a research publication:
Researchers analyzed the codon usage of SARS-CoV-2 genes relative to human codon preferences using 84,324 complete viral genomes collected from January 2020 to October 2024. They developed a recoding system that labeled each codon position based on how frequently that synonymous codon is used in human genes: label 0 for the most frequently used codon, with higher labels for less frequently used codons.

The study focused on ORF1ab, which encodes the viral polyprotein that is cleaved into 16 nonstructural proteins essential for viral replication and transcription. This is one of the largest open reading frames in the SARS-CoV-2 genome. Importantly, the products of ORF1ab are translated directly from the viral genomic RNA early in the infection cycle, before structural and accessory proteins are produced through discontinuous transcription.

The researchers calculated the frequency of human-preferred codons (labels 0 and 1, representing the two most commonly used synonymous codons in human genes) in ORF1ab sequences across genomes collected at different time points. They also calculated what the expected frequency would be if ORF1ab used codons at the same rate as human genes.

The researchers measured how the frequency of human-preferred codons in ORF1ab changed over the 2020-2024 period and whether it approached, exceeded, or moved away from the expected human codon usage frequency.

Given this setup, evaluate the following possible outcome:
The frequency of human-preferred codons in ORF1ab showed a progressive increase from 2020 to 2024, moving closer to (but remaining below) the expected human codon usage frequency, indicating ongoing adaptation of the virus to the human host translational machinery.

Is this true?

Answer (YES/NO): YES